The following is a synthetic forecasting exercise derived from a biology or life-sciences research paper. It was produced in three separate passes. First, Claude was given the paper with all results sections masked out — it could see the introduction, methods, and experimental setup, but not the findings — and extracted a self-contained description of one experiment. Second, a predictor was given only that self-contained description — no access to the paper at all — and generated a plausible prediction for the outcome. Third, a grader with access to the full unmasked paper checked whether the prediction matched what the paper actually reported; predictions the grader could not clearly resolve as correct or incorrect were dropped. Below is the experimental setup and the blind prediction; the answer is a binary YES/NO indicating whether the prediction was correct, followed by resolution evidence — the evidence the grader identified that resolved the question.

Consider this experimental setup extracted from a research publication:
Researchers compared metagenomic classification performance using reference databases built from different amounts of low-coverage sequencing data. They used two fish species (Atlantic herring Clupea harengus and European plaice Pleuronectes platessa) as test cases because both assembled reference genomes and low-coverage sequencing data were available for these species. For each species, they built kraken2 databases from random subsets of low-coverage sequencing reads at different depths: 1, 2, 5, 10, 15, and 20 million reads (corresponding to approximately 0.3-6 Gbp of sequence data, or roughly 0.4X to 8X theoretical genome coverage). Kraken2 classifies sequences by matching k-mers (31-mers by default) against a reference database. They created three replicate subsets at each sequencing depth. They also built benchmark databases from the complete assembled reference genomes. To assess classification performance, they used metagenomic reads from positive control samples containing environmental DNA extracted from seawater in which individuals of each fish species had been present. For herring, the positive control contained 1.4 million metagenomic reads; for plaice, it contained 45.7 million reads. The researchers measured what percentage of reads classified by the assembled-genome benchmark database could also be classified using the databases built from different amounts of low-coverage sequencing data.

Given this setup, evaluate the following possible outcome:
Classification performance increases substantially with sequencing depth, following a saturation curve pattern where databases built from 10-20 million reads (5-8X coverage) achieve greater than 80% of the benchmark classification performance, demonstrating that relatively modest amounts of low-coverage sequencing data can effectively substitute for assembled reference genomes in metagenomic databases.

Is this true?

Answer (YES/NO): YES